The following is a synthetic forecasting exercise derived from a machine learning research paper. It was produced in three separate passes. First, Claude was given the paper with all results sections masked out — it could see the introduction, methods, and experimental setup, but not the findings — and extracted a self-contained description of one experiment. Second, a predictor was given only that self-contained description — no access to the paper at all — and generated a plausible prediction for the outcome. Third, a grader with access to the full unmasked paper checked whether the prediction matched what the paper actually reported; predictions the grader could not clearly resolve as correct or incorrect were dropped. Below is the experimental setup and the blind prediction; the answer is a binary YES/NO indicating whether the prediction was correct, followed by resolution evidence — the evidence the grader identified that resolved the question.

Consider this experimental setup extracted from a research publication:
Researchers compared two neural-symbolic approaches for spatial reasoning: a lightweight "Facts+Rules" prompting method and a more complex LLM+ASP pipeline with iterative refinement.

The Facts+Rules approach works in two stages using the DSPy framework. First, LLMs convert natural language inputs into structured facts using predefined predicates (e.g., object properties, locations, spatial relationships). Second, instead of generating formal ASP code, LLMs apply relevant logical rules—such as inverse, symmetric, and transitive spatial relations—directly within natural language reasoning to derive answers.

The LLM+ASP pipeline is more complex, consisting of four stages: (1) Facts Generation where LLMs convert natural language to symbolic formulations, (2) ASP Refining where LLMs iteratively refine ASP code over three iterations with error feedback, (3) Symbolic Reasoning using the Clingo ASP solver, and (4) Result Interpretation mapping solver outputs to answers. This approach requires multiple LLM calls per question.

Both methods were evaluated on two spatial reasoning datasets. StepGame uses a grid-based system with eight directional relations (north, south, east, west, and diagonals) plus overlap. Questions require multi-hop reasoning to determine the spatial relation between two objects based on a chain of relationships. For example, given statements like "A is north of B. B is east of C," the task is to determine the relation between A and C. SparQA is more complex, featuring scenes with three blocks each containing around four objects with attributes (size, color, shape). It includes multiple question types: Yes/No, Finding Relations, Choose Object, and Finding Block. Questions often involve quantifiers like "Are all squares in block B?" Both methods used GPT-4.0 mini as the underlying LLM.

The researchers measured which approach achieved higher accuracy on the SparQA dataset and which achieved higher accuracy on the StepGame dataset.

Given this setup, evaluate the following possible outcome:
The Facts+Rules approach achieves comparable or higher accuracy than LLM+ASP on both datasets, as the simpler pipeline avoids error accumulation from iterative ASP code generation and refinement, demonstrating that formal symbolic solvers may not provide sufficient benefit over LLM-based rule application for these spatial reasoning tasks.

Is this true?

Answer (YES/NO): NO